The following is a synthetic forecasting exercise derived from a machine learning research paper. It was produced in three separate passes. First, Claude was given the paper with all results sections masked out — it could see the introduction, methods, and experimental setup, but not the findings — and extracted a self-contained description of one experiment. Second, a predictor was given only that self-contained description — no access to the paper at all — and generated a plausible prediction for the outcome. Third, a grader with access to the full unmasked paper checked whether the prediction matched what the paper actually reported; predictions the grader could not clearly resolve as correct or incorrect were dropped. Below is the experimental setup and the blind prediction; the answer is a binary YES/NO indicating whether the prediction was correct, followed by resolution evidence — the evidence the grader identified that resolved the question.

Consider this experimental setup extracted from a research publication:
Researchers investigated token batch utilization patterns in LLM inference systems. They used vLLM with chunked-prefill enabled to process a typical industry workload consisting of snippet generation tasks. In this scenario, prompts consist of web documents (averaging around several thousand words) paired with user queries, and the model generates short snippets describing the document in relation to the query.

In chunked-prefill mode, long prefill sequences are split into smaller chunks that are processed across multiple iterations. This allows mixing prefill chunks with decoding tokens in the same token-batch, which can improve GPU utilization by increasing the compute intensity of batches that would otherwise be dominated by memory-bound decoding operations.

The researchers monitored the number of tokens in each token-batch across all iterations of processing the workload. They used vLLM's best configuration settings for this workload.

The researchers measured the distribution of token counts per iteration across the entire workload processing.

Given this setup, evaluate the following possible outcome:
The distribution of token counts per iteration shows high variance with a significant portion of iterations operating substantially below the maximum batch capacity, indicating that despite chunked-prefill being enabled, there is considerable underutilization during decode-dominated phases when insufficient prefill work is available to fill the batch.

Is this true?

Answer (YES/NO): YES